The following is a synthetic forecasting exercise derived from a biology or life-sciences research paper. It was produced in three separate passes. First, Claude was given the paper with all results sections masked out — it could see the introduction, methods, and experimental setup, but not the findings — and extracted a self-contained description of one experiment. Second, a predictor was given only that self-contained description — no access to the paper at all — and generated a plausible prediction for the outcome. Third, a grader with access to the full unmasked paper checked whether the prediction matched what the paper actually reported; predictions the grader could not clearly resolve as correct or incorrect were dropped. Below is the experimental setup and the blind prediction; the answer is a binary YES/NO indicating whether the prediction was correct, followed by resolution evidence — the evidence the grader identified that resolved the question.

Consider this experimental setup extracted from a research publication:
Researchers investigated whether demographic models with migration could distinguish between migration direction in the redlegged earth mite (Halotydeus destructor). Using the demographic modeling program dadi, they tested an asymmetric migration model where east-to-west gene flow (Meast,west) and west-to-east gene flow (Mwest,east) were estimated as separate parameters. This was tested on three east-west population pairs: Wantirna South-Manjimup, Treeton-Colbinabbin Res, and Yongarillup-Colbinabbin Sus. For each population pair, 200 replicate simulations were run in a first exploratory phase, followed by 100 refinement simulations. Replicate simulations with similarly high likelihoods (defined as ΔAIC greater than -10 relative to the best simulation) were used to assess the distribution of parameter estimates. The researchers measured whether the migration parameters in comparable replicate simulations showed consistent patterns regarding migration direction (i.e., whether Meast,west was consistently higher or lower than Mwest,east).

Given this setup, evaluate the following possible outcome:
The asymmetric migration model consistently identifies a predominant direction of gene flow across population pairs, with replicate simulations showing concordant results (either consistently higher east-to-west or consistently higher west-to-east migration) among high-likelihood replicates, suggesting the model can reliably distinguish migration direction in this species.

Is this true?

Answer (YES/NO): NO